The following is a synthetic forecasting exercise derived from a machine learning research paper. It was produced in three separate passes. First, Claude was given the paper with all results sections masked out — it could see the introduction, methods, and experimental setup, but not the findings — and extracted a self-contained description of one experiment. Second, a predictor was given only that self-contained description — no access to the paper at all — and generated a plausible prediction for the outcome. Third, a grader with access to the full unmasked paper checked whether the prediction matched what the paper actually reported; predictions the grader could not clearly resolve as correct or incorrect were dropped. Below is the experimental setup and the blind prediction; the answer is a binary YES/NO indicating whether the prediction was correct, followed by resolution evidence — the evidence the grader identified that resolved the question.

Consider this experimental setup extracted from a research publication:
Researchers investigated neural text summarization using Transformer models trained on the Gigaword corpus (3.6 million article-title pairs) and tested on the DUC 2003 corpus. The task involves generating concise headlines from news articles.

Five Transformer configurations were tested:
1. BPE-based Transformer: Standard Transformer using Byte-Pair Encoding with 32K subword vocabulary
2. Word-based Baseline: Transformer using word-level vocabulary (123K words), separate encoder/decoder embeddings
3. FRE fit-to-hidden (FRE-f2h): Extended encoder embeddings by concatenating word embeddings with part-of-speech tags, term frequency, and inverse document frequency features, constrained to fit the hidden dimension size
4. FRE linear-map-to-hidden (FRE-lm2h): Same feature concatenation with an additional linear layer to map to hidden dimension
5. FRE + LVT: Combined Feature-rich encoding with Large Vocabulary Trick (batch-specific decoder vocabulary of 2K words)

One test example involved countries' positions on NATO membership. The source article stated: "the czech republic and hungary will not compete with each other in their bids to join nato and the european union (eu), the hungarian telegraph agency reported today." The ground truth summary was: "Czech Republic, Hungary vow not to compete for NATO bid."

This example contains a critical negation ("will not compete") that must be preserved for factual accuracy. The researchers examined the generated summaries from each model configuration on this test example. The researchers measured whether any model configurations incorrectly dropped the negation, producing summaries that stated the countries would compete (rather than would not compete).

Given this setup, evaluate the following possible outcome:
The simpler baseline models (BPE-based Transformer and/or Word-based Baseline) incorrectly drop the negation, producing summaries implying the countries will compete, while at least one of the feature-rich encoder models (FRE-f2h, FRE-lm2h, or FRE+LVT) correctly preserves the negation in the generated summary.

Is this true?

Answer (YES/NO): NO